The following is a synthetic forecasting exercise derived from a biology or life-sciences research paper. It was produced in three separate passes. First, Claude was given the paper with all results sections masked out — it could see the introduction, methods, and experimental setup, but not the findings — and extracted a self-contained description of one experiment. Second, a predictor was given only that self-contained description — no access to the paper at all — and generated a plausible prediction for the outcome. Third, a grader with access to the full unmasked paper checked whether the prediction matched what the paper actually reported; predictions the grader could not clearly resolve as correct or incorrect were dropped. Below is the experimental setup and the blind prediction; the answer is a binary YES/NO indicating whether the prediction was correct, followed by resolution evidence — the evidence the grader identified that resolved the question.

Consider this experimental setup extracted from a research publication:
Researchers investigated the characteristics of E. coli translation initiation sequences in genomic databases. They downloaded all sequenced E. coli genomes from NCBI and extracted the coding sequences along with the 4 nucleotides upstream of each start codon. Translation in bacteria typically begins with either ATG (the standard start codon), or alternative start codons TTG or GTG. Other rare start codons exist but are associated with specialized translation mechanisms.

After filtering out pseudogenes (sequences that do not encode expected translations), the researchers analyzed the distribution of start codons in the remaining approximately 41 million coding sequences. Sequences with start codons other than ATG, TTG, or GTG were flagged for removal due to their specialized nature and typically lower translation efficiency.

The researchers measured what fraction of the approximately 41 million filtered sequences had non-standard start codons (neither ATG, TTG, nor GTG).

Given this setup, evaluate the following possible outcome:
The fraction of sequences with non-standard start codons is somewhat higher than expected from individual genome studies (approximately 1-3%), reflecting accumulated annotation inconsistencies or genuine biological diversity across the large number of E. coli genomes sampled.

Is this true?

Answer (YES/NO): NO